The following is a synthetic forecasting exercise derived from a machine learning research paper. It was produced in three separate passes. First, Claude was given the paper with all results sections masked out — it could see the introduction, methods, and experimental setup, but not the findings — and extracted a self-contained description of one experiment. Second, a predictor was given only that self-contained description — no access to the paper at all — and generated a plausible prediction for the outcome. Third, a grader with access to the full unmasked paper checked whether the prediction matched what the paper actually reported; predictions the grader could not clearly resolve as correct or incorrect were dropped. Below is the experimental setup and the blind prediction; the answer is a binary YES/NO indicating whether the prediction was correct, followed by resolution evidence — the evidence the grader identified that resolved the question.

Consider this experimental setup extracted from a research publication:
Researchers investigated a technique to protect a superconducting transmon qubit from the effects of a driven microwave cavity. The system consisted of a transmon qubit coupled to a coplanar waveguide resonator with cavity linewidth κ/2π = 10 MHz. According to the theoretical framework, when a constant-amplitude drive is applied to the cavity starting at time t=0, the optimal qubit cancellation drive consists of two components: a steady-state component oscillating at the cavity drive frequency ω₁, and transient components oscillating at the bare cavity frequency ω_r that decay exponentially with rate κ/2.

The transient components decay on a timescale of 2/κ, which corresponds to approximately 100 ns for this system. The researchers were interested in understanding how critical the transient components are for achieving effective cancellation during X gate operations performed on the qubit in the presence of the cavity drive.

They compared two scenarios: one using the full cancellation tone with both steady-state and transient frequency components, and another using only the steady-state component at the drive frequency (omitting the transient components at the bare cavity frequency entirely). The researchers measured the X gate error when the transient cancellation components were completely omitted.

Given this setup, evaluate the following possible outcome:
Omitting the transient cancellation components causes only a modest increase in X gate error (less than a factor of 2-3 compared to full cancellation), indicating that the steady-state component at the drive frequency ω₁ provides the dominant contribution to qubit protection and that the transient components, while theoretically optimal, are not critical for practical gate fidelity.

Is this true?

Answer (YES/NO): YES